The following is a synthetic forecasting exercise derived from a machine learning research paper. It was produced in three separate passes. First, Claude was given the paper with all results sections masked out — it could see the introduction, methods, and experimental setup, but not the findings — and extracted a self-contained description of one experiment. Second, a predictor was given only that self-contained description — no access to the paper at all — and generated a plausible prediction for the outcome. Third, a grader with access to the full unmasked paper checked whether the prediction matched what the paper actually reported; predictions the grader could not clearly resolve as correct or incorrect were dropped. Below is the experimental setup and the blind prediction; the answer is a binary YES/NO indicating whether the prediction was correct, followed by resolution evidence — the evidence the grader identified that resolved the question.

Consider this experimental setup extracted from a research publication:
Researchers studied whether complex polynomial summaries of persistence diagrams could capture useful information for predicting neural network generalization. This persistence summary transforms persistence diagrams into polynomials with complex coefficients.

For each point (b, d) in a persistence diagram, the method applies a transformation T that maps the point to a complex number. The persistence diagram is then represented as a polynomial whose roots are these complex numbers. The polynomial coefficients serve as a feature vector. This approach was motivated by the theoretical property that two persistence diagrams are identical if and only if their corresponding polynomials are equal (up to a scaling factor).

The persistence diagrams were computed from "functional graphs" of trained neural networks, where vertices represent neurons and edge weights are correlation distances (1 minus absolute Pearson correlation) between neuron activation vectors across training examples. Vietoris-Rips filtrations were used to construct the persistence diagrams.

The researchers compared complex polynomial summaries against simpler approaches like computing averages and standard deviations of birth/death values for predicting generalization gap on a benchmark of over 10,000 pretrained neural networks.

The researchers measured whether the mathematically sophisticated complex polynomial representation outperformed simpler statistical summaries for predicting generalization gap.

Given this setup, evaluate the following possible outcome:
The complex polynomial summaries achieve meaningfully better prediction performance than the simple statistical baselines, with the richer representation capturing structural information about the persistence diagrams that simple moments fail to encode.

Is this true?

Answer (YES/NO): NO